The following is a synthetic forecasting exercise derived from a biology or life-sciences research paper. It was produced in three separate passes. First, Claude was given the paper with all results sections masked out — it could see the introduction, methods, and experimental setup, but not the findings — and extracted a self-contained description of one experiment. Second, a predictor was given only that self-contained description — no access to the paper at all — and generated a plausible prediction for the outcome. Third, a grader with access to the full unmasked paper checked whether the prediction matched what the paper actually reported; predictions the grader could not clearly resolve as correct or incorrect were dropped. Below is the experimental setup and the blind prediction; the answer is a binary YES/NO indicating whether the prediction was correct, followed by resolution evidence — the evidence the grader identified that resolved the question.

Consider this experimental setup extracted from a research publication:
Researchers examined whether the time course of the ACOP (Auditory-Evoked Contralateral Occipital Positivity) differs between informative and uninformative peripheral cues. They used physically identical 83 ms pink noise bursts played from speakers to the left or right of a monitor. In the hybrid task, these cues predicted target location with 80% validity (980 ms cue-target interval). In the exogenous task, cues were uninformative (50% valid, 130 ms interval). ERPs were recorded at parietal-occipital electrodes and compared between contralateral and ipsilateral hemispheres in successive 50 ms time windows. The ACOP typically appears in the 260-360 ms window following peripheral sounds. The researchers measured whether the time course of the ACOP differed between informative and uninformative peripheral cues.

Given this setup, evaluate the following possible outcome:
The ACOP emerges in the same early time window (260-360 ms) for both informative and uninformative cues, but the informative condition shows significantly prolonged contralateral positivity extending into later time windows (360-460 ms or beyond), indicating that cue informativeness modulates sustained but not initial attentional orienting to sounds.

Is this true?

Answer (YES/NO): NO